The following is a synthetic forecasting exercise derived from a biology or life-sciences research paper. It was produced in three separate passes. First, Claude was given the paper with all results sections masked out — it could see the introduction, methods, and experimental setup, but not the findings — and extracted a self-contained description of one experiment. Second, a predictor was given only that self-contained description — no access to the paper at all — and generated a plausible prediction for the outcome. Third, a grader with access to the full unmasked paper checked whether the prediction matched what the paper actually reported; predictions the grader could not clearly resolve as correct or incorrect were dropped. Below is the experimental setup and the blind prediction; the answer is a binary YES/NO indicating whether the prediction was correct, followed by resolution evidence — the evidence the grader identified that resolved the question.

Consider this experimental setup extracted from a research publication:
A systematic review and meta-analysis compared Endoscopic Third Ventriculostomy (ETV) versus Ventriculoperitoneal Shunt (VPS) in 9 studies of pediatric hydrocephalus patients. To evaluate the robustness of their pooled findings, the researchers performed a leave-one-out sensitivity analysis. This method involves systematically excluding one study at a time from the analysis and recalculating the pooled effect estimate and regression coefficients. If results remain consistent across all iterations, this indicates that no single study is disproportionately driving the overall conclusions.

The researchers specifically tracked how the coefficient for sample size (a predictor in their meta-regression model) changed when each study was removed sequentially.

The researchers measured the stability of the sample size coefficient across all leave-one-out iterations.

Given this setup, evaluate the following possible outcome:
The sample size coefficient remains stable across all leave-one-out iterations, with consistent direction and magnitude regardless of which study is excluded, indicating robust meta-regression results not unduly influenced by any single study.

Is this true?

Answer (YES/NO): YES